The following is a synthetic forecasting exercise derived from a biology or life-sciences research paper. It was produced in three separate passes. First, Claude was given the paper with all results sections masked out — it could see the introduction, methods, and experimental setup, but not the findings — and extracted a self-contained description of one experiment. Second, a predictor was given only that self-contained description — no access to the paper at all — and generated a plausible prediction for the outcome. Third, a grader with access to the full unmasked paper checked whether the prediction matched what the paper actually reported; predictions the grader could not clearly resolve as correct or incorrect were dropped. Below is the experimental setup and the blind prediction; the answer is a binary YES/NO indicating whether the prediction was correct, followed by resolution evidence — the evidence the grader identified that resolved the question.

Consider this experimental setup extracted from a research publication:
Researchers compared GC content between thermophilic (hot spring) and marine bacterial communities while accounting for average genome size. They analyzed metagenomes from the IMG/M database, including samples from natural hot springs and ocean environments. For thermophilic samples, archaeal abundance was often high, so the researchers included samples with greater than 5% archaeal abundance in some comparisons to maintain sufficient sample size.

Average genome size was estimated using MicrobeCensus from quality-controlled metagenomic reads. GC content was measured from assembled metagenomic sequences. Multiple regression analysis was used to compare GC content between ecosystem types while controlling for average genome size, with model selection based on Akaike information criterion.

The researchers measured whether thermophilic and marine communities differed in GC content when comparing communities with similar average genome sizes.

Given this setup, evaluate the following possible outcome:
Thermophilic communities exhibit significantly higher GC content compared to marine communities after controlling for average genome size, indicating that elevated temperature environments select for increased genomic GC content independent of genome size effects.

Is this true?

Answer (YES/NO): YES